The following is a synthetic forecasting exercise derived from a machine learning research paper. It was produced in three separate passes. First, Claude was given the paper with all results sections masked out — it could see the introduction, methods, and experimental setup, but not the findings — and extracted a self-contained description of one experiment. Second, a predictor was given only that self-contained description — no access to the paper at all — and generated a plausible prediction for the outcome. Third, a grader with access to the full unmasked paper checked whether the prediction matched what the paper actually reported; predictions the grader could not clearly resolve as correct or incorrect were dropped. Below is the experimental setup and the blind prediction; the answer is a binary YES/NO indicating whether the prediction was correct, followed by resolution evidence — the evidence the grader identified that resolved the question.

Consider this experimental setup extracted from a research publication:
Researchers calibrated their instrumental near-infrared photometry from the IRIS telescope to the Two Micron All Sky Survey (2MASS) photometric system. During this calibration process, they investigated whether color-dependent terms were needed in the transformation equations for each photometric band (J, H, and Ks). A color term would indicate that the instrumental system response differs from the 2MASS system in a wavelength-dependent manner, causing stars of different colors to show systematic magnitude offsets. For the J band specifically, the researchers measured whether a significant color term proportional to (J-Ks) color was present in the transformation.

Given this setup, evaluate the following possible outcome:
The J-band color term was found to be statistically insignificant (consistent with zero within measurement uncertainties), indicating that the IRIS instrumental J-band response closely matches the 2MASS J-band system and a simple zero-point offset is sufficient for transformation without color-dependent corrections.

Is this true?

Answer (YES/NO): NO